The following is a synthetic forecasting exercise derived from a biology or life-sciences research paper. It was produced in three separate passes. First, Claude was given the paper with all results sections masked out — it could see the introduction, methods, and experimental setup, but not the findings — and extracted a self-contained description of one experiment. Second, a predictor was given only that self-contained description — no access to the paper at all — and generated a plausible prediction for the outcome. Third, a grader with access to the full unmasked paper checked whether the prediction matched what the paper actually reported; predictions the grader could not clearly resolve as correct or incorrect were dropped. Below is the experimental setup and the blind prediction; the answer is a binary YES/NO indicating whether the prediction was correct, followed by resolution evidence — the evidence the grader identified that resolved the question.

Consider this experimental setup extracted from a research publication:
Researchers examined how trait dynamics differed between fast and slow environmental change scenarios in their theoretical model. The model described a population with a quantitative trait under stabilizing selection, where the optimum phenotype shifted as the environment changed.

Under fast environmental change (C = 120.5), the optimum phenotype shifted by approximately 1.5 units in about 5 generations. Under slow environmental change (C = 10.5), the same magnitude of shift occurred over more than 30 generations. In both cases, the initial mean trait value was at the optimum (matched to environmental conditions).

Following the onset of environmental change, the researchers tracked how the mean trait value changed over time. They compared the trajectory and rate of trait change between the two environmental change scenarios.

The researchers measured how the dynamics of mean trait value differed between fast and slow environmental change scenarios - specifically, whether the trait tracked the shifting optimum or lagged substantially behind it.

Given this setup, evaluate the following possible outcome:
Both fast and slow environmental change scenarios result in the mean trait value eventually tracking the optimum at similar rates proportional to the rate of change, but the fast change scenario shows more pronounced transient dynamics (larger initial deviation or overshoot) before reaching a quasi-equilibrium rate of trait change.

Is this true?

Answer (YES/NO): NO